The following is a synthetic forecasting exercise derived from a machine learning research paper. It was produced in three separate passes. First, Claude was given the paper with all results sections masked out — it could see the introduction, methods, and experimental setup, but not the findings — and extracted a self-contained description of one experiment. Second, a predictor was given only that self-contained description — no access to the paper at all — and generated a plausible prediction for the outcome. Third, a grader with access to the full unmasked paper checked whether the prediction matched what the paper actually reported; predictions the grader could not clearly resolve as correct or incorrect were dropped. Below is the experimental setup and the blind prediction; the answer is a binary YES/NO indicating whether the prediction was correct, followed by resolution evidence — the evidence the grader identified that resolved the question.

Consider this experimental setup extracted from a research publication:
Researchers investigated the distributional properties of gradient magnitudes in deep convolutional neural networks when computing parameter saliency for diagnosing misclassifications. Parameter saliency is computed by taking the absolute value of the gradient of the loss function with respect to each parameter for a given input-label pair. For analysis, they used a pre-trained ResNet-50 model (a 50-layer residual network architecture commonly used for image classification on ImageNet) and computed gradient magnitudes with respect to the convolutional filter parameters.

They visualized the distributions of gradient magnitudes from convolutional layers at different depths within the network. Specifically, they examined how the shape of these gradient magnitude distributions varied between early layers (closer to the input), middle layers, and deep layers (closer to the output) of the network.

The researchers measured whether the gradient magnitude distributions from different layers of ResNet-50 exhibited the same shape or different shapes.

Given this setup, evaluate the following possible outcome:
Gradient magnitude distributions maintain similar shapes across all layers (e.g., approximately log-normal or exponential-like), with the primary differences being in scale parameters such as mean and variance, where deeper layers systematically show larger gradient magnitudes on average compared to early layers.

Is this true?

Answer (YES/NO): NO